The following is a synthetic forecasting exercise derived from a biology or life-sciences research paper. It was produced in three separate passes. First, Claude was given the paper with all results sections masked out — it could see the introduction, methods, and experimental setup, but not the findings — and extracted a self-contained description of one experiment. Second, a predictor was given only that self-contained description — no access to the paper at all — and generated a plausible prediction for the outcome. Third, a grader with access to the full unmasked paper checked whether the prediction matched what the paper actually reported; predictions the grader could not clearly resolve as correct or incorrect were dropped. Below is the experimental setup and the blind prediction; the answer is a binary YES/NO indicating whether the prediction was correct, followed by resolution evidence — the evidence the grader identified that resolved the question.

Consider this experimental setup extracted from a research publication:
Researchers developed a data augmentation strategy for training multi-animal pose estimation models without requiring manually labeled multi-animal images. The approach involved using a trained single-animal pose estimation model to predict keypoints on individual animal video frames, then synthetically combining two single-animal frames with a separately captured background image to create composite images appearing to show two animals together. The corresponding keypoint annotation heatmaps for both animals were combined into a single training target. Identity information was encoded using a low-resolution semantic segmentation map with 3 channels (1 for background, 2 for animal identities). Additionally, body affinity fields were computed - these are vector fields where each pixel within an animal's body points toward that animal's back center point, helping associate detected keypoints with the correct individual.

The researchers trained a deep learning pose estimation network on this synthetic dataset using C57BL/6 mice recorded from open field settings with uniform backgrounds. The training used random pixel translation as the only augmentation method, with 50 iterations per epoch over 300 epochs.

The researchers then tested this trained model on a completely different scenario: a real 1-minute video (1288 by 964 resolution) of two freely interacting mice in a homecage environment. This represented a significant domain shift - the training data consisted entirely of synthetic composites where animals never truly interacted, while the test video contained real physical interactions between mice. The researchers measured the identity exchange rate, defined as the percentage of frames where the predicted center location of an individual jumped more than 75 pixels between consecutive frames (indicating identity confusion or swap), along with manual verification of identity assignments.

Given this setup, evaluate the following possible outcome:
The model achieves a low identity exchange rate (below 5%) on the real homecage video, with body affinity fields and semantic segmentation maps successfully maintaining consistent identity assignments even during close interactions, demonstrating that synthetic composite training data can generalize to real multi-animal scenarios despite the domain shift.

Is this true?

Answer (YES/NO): NO